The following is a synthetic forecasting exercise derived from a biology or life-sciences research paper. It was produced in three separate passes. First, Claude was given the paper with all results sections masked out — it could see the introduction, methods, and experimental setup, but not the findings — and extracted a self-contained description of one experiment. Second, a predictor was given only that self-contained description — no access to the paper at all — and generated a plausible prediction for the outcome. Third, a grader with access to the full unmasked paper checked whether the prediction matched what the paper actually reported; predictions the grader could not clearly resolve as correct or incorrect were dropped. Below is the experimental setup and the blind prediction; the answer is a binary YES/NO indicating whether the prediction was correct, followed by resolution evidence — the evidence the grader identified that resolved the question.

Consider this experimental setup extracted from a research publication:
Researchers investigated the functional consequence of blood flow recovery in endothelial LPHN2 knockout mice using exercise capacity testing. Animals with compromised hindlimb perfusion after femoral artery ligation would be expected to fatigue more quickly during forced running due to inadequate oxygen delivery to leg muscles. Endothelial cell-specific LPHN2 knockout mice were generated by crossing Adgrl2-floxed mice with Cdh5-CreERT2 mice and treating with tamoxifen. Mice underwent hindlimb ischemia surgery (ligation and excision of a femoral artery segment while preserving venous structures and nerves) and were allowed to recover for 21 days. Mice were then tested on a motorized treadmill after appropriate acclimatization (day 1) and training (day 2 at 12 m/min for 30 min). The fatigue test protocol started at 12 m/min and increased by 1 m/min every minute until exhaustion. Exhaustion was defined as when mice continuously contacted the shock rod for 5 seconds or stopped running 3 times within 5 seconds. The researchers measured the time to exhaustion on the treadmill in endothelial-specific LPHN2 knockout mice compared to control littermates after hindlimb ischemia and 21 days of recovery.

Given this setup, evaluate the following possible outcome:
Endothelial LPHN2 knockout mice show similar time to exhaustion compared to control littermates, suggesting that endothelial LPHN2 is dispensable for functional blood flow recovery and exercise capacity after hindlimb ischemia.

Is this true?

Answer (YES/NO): NO